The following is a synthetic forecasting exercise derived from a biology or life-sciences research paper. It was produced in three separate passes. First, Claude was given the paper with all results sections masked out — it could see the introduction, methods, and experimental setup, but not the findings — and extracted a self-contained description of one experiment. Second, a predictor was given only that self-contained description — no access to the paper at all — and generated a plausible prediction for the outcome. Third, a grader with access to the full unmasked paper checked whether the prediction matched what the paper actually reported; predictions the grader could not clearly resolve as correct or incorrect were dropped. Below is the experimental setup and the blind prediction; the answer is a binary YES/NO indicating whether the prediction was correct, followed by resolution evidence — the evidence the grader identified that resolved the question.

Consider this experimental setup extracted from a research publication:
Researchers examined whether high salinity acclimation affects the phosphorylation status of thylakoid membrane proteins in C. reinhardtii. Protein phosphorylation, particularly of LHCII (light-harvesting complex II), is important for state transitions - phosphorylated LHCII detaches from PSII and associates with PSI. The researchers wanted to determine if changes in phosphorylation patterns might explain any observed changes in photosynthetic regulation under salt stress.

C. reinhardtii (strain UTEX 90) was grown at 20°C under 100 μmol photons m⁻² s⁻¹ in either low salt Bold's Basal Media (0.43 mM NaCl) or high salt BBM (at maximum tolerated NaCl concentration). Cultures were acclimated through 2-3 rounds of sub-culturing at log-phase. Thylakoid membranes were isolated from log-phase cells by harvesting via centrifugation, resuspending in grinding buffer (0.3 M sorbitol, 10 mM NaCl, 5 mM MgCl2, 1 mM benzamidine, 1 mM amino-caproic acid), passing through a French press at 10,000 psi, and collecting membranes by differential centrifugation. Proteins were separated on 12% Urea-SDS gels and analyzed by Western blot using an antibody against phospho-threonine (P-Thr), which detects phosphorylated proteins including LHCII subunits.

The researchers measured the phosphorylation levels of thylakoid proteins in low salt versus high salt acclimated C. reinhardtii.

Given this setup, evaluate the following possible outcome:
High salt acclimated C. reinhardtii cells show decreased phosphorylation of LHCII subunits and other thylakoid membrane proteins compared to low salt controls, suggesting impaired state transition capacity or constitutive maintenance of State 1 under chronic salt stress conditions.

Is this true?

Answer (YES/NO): NO